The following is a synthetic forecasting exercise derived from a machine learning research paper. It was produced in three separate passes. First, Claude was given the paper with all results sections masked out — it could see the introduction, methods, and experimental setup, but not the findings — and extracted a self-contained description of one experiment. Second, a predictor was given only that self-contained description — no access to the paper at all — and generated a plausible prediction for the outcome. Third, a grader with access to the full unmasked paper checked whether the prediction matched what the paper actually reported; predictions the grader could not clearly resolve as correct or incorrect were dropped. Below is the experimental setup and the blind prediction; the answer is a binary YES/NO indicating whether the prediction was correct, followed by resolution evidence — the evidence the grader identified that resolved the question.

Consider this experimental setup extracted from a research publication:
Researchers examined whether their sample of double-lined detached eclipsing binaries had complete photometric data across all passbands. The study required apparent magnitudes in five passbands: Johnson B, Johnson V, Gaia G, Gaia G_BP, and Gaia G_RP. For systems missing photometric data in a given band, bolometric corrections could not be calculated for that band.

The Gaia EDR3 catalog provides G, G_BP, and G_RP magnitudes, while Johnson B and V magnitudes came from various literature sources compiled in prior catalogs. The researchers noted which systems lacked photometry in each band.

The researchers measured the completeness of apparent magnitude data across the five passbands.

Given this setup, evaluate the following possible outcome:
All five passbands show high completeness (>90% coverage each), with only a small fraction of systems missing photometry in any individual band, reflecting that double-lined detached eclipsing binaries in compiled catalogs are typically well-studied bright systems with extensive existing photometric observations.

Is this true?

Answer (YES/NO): NO